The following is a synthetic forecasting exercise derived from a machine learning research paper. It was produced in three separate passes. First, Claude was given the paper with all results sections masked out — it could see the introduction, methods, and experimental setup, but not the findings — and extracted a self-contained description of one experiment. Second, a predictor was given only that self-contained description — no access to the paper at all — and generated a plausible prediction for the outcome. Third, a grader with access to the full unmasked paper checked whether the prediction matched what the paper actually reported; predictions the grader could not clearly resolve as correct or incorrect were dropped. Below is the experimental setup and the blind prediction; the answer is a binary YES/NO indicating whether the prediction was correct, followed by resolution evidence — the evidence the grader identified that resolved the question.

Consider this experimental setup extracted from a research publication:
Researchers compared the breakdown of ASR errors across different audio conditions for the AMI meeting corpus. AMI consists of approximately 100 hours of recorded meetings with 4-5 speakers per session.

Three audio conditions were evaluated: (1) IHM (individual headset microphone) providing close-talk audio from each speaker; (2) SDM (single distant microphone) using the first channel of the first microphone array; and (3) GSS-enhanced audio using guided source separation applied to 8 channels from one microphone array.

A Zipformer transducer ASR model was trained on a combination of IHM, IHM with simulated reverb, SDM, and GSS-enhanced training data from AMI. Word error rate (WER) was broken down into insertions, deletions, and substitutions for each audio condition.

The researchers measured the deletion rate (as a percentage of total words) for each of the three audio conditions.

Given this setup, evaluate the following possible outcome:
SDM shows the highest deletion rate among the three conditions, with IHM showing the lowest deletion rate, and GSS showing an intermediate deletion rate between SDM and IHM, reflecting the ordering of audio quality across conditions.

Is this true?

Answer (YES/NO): YES